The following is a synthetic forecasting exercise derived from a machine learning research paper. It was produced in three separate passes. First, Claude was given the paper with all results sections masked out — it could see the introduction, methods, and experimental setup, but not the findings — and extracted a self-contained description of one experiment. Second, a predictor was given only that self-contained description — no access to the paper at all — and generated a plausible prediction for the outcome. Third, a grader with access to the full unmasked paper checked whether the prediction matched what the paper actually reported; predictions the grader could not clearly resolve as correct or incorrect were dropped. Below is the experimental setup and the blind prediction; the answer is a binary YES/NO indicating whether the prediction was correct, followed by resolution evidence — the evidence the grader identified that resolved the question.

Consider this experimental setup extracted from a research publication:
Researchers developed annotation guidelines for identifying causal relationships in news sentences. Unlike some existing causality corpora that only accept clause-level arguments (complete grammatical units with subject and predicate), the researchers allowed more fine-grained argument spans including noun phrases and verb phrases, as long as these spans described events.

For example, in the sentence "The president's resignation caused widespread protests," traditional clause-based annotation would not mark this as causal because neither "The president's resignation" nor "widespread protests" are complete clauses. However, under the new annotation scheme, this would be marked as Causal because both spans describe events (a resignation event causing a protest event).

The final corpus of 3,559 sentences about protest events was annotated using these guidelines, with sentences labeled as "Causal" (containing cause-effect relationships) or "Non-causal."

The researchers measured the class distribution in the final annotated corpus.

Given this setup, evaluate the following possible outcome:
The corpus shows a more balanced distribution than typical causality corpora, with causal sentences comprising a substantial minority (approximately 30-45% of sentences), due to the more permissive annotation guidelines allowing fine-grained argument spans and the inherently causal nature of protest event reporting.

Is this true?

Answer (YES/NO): NO